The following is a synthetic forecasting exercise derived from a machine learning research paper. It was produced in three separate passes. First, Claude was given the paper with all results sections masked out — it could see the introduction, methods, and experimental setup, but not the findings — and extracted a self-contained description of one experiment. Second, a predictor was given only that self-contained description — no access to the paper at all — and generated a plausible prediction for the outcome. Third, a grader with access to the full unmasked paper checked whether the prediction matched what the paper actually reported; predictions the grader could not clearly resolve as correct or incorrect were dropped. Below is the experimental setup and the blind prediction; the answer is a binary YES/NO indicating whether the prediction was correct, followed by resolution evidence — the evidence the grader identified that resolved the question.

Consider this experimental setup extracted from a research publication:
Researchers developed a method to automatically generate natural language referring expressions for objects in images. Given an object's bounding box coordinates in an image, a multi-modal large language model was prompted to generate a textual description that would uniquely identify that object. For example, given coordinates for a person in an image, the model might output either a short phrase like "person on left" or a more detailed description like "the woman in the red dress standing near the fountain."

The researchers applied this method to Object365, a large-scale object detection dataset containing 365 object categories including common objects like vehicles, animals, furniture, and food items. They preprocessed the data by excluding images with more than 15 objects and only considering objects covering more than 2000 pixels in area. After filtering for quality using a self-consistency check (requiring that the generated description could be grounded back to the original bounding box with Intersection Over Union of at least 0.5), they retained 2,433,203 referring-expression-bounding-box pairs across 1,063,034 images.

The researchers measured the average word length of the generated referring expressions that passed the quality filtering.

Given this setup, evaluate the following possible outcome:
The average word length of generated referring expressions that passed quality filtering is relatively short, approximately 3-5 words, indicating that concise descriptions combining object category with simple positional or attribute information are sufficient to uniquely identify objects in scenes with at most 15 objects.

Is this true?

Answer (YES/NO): YES